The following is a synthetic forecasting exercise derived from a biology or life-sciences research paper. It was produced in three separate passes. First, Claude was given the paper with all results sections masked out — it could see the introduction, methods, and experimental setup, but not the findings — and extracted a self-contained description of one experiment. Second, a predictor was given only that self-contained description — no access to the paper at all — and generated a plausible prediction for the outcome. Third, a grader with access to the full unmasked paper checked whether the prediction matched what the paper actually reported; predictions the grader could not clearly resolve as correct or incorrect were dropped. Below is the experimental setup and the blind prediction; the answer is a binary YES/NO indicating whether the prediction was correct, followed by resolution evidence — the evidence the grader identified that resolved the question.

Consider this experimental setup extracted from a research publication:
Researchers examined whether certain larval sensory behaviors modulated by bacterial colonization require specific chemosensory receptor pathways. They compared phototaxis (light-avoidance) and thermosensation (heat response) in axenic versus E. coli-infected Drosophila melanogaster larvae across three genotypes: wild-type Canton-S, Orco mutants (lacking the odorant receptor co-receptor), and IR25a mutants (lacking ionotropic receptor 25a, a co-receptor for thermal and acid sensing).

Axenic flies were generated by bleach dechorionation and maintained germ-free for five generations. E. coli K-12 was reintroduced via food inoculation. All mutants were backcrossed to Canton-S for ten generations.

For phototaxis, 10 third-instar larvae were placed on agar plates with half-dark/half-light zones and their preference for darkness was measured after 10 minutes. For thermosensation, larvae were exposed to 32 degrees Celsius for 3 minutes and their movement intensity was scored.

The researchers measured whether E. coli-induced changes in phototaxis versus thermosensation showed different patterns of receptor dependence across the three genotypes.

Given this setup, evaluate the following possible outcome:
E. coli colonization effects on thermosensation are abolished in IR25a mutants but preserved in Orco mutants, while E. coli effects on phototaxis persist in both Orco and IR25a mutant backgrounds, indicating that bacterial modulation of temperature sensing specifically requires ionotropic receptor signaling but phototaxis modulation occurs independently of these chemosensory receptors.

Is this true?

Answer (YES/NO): YES